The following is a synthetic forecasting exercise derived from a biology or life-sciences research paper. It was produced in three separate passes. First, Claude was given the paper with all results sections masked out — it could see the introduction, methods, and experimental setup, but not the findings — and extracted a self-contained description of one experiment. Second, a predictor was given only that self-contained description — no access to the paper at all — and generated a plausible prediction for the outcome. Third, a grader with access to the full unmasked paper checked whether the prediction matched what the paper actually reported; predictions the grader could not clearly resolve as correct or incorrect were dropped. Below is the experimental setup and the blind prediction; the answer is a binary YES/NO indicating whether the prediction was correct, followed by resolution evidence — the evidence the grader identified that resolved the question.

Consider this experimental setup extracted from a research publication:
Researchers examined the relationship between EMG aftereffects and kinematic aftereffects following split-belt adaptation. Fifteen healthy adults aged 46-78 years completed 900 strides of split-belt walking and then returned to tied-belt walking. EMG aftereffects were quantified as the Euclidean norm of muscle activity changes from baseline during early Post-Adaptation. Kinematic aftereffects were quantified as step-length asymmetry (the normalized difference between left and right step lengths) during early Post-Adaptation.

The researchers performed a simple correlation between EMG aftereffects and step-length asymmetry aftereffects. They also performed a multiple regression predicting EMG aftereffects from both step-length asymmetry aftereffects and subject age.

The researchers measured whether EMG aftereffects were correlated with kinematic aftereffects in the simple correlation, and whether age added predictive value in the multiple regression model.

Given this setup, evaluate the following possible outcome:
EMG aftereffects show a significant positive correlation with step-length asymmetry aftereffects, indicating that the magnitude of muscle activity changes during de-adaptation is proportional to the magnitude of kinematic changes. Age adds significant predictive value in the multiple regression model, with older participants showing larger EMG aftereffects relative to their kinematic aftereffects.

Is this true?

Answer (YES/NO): NO